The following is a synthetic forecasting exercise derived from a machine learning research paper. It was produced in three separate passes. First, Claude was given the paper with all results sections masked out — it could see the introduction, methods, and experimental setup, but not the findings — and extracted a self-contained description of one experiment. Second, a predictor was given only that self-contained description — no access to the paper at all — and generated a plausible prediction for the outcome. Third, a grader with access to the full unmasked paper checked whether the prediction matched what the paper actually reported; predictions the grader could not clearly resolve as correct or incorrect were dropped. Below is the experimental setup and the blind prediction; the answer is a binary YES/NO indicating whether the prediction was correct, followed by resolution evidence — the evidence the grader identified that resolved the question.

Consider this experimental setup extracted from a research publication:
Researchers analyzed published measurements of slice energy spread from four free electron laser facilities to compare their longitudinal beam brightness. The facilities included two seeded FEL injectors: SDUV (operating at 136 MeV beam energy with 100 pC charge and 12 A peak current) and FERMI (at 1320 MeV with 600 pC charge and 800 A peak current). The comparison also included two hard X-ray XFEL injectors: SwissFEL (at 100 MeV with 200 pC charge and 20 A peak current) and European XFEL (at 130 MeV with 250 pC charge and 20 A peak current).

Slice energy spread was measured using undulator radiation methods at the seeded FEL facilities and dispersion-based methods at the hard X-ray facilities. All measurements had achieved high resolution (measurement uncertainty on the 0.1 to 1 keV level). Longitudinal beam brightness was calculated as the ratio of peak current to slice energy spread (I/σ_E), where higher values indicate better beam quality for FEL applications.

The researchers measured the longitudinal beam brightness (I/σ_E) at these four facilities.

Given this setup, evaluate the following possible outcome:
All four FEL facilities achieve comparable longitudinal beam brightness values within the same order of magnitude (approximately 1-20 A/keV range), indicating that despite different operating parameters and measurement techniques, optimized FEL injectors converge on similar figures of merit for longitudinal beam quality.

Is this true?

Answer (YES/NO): NO